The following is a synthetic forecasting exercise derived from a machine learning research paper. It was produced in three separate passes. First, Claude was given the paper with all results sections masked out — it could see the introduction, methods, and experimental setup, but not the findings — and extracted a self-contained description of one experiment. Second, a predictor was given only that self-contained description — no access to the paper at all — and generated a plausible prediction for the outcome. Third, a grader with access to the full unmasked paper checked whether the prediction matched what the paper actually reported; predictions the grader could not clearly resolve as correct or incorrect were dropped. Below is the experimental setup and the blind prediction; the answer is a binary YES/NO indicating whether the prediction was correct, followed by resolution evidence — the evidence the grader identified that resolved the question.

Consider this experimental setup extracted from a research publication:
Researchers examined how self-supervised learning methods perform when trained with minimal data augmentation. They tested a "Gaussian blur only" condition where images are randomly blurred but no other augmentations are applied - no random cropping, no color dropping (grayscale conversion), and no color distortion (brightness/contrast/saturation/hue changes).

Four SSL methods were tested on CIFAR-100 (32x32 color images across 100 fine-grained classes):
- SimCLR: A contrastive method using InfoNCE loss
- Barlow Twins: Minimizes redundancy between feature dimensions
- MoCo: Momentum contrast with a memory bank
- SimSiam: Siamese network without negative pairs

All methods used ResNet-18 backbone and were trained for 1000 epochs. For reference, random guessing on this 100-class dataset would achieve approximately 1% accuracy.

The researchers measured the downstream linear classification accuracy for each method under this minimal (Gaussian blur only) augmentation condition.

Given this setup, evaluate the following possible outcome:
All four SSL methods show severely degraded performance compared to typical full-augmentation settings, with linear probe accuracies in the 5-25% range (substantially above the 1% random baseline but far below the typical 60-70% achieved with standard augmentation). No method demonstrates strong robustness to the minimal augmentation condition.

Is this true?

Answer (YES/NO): YES